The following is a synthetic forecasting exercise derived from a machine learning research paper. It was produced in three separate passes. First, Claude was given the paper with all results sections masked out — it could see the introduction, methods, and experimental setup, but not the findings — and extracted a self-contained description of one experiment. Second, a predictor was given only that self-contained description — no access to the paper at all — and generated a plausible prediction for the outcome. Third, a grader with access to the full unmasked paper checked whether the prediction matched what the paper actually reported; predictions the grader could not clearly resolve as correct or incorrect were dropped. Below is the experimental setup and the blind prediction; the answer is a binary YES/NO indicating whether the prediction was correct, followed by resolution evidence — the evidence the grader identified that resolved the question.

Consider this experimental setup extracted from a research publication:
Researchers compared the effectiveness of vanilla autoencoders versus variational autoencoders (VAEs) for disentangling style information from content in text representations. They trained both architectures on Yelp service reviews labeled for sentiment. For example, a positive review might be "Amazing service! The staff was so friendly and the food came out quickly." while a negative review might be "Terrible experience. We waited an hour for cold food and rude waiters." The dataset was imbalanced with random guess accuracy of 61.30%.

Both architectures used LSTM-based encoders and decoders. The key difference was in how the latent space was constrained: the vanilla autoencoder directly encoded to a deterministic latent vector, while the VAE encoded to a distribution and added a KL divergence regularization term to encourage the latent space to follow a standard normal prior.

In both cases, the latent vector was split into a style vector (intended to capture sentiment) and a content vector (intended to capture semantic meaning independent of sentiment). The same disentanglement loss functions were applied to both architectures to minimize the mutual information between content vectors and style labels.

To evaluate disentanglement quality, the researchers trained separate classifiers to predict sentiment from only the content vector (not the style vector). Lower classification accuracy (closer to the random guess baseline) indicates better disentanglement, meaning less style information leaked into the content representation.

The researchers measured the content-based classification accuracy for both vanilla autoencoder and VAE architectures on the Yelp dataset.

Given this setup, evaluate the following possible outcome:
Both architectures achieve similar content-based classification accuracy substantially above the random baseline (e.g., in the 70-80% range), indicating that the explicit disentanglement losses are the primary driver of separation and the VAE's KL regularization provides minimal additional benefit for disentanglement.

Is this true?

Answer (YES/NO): NO